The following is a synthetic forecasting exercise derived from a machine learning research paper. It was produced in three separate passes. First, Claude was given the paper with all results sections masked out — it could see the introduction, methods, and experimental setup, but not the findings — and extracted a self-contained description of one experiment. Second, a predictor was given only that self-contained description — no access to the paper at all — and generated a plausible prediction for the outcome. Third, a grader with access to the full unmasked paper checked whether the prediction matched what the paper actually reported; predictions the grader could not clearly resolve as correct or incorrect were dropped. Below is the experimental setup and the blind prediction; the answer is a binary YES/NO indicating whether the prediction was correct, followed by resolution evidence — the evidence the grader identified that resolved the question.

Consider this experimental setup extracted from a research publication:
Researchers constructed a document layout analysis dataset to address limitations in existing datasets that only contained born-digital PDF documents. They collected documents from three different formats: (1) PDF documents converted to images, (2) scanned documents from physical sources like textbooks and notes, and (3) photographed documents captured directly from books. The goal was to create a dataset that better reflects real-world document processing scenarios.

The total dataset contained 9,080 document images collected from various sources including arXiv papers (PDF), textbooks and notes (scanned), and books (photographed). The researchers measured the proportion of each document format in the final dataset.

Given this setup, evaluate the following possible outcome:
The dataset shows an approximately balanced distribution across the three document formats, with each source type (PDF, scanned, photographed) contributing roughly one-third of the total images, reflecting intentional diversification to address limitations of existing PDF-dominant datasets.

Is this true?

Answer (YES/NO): NO